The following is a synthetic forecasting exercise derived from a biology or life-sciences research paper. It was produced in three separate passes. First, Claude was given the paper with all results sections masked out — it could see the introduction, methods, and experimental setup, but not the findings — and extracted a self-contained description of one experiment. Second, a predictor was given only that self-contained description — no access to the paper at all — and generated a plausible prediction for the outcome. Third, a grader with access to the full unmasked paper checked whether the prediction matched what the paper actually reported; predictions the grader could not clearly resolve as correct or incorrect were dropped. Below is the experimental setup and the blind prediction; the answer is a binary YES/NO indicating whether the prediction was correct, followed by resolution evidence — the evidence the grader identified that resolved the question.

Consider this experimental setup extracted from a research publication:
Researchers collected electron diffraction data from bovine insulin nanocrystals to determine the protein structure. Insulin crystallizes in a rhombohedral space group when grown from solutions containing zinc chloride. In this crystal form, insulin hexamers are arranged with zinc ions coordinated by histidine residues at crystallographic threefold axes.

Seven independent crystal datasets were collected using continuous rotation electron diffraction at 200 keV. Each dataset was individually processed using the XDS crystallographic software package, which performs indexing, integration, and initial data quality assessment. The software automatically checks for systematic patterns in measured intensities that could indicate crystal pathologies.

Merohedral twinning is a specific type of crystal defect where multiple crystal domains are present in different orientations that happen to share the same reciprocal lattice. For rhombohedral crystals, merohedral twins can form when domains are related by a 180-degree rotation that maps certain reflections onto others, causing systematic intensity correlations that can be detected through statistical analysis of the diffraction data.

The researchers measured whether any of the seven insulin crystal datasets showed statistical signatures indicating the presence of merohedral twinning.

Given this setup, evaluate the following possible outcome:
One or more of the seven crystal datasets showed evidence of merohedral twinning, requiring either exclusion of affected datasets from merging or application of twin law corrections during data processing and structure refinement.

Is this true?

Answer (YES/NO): YES